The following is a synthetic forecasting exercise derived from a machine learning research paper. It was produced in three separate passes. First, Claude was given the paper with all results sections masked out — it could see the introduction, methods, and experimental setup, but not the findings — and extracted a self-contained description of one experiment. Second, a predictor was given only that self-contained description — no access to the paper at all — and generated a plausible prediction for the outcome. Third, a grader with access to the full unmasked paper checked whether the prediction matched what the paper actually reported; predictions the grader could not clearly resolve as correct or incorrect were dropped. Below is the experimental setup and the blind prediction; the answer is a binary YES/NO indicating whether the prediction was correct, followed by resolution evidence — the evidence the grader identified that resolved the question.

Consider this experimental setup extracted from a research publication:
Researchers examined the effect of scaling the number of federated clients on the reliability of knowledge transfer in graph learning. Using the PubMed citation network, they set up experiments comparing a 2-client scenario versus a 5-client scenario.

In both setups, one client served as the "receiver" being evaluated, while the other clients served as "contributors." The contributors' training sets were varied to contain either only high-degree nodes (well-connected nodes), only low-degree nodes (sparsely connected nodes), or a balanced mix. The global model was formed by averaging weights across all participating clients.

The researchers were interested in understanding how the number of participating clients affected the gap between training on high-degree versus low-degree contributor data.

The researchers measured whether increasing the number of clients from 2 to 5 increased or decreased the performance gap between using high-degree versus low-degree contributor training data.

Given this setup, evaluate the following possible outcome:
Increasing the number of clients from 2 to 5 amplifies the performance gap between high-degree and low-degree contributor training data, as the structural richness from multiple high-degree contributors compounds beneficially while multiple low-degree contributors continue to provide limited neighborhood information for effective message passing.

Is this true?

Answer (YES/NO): YES